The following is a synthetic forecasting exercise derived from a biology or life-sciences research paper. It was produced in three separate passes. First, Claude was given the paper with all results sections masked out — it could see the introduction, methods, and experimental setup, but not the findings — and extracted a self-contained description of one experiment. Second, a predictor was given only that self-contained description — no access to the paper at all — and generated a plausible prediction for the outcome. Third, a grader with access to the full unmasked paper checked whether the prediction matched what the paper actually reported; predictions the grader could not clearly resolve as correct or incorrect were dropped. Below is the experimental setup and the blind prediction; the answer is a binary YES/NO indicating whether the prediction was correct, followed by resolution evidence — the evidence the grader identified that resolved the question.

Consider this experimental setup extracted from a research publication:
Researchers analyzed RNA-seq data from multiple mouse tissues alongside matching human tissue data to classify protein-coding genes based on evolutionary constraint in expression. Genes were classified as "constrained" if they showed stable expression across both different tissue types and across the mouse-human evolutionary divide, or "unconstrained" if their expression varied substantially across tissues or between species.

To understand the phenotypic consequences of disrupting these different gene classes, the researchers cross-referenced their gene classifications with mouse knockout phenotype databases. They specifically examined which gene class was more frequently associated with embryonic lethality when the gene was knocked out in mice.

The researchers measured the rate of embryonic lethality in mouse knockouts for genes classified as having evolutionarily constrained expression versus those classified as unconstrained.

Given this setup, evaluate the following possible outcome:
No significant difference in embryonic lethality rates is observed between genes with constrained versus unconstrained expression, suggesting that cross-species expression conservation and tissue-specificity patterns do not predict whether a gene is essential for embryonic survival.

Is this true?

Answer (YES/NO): NO